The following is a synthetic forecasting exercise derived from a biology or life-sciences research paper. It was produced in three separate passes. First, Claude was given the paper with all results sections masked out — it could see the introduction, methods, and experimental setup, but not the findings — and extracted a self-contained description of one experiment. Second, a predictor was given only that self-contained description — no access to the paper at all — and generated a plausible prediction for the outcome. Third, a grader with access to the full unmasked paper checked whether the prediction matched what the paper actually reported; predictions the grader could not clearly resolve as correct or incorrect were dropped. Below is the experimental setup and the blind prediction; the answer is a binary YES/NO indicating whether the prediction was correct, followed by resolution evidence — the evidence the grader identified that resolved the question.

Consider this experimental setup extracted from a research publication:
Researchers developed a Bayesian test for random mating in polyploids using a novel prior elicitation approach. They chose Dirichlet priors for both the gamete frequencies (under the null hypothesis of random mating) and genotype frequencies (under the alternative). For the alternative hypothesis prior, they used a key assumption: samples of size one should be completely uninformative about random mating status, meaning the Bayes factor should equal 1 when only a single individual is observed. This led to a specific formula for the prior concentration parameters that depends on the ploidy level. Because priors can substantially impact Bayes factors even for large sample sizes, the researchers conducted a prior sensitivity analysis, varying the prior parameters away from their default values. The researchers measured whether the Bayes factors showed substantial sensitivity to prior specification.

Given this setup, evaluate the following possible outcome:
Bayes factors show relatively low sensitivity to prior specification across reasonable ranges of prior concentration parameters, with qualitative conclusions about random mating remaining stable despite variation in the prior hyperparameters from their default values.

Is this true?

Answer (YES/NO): YES